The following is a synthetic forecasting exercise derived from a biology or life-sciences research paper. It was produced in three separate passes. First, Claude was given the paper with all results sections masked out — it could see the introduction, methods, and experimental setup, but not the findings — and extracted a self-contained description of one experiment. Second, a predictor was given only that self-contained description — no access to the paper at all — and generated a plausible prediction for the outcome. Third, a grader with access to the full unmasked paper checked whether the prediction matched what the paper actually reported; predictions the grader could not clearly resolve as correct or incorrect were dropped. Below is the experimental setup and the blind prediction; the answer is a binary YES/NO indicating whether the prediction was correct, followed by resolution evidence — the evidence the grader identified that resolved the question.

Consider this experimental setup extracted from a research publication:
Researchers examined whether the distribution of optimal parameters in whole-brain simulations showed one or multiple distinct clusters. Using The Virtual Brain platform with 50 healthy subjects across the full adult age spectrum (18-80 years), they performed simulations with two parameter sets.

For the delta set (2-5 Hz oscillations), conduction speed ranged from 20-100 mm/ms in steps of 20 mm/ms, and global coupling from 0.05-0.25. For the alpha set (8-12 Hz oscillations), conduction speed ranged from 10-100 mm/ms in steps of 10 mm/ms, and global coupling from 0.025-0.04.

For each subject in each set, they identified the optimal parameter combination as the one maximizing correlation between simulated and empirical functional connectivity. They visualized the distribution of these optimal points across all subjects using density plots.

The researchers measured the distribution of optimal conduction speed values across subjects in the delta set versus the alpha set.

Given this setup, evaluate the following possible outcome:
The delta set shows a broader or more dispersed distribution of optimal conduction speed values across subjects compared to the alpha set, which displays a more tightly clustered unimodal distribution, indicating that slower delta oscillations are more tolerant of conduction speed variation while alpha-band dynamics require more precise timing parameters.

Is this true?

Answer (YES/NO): YES